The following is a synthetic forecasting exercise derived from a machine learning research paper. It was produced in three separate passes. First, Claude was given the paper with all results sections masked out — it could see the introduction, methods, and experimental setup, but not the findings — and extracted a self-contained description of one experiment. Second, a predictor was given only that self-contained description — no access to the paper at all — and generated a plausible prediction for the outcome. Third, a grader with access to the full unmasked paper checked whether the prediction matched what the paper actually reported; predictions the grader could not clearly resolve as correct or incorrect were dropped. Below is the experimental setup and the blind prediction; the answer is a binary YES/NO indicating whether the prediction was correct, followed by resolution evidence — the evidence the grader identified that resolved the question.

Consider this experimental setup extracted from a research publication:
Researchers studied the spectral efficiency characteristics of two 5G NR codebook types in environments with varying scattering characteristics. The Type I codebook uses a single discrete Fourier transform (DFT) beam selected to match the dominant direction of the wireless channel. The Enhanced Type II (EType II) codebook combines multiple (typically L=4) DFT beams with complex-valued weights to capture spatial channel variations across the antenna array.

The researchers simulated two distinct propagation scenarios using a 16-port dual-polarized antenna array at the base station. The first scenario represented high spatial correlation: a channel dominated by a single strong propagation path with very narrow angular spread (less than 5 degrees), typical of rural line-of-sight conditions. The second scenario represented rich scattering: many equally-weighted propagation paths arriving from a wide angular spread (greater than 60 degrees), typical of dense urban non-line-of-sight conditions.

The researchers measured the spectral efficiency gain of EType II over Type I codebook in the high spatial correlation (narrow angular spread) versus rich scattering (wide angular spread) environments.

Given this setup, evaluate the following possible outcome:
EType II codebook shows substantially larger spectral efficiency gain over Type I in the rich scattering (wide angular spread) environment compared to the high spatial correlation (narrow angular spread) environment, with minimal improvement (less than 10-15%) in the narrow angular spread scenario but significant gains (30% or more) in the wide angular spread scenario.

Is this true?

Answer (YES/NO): NO